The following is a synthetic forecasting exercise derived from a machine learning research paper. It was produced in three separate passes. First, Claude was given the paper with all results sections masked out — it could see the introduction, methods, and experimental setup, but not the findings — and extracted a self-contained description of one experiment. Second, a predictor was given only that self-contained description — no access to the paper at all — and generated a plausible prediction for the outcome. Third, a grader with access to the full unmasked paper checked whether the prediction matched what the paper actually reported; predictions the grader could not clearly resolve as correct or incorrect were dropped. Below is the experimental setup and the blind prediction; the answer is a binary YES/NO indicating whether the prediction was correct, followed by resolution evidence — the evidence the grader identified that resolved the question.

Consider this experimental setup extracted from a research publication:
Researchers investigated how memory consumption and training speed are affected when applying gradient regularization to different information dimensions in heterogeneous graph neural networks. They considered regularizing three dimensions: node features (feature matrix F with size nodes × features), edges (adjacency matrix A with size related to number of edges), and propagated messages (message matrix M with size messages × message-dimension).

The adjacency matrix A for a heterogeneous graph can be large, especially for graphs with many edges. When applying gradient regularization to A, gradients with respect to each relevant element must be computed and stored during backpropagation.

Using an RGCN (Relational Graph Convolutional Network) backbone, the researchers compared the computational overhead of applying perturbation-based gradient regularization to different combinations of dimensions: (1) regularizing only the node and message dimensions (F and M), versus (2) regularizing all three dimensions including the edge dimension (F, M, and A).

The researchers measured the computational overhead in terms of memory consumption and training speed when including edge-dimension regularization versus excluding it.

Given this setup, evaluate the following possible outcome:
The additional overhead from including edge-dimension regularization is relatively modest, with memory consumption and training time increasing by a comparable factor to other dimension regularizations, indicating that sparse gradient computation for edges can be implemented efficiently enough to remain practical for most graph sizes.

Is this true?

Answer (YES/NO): NO